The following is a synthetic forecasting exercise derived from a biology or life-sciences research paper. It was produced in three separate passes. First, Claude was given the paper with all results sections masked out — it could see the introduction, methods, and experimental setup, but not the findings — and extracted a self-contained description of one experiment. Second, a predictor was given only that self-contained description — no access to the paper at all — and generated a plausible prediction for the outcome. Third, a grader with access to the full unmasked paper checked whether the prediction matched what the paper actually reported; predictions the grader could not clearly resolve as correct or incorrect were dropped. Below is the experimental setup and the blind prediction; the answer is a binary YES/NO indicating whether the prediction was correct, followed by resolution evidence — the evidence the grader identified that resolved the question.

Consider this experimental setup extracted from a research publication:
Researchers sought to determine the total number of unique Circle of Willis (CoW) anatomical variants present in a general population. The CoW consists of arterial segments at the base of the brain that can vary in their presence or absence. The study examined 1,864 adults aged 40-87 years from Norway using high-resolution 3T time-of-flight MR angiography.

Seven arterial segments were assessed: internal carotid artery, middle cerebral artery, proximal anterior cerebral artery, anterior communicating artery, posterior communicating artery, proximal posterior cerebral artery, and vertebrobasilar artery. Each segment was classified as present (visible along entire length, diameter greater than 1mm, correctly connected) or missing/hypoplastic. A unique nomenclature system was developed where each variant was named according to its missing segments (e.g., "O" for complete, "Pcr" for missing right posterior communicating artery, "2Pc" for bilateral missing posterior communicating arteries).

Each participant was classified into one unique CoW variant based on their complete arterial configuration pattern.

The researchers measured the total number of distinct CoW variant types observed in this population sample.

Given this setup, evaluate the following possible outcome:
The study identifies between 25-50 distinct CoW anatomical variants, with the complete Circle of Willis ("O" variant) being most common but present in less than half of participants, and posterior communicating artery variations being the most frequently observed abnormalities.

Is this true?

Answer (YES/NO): NO